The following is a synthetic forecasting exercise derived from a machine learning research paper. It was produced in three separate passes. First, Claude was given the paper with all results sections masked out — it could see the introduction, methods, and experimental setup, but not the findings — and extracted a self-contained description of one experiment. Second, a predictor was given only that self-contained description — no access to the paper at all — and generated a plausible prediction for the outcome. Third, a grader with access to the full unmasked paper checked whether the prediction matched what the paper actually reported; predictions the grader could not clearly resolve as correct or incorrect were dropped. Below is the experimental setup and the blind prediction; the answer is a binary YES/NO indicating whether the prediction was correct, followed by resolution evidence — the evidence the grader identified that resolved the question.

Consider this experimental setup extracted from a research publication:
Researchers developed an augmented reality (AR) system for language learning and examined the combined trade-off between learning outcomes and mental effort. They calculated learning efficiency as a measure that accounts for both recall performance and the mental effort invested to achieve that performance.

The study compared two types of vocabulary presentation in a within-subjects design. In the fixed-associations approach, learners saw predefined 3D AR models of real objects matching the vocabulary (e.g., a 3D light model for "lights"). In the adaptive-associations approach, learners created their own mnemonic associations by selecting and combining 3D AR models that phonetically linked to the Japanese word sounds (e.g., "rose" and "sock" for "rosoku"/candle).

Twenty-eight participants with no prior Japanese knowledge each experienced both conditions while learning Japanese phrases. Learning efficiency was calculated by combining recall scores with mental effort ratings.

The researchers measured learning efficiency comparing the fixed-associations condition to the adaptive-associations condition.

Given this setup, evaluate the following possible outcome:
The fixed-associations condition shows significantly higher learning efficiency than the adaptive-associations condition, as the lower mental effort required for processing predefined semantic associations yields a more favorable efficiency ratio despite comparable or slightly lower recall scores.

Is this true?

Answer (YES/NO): NO